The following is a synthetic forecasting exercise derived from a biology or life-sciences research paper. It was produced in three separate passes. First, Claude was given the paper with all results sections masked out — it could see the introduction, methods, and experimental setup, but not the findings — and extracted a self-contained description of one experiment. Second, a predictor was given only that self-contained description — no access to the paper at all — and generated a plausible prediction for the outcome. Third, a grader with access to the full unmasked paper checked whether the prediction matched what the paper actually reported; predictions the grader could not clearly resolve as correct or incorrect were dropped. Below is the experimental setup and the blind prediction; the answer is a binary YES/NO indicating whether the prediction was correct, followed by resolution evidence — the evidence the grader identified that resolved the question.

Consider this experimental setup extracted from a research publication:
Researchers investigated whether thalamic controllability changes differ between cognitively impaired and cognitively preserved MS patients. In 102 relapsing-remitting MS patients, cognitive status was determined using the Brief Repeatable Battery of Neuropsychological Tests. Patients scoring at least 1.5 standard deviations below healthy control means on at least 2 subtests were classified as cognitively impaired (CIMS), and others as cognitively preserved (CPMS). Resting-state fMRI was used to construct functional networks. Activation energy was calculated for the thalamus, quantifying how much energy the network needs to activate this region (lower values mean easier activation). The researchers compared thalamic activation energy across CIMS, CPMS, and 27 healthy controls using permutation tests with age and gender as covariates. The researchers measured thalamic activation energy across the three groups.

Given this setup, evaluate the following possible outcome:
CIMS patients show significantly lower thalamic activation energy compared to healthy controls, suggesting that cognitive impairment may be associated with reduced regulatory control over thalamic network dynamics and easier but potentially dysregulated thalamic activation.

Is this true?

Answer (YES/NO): YES